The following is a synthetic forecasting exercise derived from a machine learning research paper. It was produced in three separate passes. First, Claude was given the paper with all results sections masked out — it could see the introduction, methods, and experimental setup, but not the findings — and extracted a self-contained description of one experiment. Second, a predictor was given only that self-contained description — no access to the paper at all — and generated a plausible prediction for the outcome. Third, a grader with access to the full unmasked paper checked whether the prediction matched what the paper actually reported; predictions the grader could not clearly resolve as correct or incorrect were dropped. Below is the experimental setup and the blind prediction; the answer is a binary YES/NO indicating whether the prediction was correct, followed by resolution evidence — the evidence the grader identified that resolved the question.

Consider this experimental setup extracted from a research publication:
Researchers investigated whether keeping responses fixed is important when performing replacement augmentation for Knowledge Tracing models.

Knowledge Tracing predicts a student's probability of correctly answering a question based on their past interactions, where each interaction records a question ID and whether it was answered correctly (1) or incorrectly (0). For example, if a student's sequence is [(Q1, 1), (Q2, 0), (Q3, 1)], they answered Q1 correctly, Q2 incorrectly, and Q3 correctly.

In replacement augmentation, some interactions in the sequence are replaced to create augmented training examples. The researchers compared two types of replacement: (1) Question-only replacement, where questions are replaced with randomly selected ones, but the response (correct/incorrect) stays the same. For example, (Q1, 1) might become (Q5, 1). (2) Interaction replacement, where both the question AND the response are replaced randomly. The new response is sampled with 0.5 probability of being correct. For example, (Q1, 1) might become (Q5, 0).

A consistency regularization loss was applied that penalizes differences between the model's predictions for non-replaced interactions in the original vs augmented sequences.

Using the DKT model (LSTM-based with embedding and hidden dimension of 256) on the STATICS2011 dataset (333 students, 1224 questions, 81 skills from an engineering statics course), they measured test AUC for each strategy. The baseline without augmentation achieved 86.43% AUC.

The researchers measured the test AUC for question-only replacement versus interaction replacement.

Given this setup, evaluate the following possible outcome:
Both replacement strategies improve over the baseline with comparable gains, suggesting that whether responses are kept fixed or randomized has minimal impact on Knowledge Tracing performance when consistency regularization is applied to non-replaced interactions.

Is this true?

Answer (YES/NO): NO